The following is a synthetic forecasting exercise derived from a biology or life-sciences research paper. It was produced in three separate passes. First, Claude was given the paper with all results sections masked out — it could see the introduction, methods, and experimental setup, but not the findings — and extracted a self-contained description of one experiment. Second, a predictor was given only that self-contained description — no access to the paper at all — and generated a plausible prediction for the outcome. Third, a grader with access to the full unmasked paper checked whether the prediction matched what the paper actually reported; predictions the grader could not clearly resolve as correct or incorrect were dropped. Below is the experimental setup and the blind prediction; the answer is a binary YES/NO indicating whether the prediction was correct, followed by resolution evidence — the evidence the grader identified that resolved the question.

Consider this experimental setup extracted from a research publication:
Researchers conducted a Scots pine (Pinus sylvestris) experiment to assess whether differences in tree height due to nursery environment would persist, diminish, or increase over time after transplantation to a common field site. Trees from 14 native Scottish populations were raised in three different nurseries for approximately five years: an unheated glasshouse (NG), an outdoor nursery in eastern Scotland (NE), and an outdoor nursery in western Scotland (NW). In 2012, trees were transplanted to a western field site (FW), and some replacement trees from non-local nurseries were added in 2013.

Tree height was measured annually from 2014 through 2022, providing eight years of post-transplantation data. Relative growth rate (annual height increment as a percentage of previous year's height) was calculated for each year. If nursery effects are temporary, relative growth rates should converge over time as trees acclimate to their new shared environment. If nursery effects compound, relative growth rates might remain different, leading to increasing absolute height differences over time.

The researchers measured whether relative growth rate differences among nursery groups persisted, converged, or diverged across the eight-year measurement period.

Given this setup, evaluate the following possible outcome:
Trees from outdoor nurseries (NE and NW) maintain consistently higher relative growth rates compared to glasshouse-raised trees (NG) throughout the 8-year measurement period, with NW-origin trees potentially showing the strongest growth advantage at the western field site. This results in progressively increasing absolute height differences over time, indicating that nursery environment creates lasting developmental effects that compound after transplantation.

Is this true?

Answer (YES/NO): NO